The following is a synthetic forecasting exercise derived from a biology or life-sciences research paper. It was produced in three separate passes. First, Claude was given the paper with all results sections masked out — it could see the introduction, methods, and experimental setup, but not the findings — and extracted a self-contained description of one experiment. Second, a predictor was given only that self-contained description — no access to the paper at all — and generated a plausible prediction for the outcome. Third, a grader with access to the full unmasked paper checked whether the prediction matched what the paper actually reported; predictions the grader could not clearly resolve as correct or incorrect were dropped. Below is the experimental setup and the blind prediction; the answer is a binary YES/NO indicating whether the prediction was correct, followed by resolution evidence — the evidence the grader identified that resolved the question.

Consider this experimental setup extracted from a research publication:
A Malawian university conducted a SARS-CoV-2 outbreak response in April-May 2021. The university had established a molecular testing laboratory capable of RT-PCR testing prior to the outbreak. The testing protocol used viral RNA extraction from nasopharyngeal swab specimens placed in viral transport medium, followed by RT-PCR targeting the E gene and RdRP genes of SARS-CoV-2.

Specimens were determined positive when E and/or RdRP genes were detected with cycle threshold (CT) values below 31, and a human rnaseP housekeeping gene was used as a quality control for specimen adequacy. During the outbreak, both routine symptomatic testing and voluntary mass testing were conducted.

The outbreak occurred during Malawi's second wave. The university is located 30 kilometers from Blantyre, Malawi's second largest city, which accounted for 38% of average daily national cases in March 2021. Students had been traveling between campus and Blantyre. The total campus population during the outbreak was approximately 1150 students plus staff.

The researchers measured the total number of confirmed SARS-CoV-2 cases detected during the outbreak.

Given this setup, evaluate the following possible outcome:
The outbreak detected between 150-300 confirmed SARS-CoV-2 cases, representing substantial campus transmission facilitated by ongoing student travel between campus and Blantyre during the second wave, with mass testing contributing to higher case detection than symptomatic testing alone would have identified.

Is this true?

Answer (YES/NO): NO